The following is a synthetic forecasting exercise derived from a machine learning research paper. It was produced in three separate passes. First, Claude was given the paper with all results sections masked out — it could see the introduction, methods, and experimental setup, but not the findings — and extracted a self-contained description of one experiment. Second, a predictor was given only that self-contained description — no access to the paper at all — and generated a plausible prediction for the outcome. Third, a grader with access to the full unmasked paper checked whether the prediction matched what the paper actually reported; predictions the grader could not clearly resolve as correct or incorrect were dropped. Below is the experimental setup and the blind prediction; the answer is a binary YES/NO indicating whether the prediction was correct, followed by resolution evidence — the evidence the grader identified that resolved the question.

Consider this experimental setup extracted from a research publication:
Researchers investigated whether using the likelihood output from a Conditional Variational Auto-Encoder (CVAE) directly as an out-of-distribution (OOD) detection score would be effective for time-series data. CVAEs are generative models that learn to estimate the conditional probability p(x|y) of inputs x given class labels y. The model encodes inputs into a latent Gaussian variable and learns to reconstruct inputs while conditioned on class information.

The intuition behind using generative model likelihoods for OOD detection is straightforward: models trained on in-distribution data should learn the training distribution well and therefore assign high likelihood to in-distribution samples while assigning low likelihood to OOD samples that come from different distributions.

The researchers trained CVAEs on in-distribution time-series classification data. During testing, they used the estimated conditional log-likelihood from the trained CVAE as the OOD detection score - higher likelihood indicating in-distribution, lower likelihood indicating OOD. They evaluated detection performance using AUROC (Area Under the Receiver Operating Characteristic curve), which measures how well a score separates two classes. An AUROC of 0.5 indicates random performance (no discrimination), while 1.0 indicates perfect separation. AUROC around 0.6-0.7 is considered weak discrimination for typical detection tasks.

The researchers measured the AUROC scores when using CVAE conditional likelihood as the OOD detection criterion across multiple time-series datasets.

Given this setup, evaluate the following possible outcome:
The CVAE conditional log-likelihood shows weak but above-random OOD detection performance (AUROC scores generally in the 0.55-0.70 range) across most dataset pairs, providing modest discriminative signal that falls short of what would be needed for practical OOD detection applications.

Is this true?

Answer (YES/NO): NO